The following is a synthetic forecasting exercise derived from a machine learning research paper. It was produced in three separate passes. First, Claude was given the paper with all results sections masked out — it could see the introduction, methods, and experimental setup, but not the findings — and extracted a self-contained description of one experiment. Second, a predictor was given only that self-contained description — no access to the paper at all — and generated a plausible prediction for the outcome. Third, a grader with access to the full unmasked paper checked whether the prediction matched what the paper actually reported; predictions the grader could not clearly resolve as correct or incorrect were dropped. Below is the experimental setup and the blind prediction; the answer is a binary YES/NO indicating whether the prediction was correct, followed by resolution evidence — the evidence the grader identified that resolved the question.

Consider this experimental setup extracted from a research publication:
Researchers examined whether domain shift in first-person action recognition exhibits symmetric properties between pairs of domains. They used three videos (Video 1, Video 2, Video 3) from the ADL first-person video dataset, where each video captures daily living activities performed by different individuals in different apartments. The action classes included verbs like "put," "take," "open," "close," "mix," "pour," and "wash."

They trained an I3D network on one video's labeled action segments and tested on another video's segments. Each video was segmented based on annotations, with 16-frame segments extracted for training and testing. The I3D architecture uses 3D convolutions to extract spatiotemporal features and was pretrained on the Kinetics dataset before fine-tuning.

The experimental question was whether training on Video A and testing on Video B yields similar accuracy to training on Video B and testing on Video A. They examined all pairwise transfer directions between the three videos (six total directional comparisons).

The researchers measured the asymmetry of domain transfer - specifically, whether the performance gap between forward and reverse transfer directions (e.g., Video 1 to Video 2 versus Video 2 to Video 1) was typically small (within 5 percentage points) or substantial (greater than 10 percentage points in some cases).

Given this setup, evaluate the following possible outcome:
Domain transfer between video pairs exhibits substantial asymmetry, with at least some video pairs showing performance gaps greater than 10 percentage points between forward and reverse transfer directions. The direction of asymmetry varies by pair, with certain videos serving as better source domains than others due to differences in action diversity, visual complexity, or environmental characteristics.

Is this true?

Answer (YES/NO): YES